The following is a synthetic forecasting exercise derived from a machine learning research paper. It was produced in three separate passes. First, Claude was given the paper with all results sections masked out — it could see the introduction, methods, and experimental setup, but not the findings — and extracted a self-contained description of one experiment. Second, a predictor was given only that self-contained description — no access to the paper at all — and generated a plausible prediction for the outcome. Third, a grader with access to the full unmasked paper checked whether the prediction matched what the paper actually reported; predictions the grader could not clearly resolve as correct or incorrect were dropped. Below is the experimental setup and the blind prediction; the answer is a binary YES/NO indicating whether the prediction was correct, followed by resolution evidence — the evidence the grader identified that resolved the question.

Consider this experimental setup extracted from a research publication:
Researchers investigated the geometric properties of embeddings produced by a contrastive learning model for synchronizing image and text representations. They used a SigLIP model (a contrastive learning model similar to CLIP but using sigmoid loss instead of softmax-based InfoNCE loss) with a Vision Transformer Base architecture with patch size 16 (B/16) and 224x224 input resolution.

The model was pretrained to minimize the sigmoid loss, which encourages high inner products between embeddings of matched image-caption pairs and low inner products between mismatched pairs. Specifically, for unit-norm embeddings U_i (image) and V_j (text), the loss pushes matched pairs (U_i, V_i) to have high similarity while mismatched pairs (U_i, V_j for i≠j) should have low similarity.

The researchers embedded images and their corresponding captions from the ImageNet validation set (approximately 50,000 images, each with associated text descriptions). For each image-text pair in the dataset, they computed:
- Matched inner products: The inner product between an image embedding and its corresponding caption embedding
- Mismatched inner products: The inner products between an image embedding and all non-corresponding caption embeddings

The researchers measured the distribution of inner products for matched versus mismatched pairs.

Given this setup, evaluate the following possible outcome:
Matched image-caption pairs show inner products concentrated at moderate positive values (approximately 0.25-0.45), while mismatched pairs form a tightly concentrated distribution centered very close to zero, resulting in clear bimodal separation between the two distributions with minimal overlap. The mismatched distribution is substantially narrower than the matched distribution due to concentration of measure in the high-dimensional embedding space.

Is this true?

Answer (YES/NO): NO